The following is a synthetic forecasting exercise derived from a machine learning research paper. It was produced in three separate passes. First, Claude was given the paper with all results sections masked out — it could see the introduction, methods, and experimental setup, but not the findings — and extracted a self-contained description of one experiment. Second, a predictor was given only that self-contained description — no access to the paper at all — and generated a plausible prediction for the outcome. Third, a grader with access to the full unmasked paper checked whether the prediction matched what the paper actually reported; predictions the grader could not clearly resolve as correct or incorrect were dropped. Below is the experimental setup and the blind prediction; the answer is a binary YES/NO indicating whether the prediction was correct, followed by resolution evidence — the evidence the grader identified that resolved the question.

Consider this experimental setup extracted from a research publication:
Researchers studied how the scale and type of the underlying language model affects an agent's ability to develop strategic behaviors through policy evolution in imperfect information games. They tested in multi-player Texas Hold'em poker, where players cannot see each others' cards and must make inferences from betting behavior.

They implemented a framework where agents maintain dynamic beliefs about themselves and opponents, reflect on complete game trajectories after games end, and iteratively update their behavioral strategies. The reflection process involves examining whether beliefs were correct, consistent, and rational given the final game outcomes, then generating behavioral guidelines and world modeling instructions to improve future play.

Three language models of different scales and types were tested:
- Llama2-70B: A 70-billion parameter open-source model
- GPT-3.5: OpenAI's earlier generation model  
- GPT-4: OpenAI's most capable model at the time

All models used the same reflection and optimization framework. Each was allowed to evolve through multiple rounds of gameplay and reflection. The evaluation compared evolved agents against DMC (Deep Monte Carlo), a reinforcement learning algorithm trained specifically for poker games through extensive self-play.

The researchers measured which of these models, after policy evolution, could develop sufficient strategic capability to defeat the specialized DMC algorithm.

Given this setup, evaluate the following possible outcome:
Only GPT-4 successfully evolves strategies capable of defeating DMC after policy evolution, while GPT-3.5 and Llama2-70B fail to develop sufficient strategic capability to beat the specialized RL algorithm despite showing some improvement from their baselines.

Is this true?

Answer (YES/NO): YES